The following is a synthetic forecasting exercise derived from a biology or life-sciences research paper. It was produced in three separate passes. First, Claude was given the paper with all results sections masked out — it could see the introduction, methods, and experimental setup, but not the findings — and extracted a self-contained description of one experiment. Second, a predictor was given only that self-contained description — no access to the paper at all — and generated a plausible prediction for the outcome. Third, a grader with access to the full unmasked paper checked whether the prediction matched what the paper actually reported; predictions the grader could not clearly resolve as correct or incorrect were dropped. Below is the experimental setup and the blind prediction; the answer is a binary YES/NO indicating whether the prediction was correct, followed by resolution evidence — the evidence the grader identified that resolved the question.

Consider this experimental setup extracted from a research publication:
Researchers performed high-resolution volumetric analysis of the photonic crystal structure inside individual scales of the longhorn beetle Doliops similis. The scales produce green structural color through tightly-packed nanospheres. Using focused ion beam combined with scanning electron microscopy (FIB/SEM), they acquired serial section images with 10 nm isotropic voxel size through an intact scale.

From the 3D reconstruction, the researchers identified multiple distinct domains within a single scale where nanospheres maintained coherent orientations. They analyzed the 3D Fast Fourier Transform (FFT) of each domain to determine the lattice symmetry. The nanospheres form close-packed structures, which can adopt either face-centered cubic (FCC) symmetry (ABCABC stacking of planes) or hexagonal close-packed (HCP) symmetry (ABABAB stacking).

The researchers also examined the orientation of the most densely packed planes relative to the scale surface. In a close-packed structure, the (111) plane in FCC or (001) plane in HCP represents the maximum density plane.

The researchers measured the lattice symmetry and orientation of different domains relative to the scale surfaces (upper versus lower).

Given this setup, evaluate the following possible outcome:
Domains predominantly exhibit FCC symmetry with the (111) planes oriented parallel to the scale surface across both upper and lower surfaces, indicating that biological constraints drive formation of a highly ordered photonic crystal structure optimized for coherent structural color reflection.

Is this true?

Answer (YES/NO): NO